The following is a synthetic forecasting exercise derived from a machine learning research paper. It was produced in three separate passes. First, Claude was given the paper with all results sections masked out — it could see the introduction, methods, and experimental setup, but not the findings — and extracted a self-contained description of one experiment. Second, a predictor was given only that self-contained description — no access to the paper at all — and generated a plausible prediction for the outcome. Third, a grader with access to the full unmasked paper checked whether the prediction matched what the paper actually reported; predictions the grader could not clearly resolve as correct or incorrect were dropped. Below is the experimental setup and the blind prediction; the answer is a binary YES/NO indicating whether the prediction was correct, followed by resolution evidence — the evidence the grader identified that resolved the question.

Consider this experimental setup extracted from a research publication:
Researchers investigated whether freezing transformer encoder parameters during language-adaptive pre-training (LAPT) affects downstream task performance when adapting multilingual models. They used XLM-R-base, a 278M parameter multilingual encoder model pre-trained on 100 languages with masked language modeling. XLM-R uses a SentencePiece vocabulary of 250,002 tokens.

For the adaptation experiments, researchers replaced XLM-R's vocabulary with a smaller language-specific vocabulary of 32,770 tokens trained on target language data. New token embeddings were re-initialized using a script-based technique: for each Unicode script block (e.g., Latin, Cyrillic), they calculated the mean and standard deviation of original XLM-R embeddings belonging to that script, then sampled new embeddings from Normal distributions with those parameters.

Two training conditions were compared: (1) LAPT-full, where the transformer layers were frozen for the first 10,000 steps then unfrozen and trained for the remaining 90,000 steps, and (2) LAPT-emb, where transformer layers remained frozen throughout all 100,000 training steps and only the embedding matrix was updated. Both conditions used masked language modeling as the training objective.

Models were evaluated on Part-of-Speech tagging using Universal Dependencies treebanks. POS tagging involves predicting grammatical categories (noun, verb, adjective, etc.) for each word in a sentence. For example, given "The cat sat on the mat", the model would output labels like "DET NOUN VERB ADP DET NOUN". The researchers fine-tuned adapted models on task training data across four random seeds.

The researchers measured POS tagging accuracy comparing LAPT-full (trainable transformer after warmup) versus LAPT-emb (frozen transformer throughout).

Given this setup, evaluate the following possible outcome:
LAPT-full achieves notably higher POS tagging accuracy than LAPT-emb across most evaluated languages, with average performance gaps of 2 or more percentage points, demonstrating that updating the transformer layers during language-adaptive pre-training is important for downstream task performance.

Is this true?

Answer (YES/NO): YES